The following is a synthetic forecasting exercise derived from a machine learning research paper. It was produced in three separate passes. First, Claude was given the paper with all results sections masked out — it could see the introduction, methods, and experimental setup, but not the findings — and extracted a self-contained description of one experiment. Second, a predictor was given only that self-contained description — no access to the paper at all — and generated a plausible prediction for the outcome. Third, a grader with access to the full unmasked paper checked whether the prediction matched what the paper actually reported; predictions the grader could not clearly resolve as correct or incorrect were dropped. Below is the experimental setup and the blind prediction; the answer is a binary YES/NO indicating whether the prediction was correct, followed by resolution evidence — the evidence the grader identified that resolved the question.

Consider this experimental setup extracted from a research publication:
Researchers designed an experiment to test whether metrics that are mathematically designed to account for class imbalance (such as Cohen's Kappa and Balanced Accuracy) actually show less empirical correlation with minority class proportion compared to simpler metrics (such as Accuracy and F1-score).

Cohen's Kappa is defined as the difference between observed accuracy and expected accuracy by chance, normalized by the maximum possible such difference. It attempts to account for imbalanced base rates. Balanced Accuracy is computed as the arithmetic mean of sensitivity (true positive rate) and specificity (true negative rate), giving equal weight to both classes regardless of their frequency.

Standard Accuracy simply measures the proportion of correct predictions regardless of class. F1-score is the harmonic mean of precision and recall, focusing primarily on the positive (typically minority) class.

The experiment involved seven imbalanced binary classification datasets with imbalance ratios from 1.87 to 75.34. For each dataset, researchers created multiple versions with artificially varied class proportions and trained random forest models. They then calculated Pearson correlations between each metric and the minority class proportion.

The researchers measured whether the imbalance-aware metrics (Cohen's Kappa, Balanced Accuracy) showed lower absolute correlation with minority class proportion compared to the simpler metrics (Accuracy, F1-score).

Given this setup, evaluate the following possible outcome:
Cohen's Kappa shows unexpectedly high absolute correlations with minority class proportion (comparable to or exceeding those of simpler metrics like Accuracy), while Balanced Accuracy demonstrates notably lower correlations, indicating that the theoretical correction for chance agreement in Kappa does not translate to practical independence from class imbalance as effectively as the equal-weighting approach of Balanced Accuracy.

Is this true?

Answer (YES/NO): YES